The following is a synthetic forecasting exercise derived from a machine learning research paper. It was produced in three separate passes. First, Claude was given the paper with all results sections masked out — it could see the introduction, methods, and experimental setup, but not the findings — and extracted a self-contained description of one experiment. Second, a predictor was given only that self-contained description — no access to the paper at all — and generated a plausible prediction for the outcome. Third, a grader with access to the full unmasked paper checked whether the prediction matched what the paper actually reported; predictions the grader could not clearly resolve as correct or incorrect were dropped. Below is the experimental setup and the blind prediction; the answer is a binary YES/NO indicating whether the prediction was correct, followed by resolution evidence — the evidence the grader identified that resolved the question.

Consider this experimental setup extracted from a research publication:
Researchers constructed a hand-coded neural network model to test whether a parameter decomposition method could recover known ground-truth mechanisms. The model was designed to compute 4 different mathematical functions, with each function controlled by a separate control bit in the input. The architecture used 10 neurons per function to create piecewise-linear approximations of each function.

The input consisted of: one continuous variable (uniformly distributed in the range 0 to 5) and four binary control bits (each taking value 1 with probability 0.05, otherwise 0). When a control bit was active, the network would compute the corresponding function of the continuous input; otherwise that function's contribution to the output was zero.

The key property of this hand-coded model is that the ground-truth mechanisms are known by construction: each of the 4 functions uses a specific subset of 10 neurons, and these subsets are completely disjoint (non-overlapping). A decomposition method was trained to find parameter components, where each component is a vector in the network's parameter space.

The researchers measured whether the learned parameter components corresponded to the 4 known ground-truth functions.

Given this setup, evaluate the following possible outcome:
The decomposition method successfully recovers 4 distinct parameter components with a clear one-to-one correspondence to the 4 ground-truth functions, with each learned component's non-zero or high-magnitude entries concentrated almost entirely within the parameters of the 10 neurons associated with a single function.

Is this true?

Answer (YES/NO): NO